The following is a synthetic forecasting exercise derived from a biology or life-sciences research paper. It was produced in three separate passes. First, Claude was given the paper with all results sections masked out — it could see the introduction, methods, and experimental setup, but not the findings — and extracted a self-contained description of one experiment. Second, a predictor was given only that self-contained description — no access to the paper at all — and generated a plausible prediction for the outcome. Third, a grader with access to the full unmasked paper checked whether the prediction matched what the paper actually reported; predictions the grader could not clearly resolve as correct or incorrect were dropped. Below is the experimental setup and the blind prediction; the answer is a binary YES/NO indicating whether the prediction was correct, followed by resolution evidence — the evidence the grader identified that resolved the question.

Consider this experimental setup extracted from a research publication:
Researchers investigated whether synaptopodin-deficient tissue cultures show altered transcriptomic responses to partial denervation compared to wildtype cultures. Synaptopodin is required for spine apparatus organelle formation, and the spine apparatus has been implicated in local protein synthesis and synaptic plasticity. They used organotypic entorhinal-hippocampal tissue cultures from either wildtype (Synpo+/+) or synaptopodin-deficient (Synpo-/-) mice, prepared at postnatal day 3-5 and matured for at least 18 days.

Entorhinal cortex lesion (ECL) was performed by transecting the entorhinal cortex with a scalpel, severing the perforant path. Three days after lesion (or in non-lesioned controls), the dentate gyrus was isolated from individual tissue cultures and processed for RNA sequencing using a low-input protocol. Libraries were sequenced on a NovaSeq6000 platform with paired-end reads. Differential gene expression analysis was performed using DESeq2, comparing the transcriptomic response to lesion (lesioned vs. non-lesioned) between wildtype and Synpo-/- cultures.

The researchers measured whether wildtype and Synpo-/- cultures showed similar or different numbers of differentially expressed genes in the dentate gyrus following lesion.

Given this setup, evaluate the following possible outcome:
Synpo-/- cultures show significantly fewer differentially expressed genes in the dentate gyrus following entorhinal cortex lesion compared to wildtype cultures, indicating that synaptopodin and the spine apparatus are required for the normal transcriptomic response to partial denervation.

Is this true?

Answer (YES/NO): NO